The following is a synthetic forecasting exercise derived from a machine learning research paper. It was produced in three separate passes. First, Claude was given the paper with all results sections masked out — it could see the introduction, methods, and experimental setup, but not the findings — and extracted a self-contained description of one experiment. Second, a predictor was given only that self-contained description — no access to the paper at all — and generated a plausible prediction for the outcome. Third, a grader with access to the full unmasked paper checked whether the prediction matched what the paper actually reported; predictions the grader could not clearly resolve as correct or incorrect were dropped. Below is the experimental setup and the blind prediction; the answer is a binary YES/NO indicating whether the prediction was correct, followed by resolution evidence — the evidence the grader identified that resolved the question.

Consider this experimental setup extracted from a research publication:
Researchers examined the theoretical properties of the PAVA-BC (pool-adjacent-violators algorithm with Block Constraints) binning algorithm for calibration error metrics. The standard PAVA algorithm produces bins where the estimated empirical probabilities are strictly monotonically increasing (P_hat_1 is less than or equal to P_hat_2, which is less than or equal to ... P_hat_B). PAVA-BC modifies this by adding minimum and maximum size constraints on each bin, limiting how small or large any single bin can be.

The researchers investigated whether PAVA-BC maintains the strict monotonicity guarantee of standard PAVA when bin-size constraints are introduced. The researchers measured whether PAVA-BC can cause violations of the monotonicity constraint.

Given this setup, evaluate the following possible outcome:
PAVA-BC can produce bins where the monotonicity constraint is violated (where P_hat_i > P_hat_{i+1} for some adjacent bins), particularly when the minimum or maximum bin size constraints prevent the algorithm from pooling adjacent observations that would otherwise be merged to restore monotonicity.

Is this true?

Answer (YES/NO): YES